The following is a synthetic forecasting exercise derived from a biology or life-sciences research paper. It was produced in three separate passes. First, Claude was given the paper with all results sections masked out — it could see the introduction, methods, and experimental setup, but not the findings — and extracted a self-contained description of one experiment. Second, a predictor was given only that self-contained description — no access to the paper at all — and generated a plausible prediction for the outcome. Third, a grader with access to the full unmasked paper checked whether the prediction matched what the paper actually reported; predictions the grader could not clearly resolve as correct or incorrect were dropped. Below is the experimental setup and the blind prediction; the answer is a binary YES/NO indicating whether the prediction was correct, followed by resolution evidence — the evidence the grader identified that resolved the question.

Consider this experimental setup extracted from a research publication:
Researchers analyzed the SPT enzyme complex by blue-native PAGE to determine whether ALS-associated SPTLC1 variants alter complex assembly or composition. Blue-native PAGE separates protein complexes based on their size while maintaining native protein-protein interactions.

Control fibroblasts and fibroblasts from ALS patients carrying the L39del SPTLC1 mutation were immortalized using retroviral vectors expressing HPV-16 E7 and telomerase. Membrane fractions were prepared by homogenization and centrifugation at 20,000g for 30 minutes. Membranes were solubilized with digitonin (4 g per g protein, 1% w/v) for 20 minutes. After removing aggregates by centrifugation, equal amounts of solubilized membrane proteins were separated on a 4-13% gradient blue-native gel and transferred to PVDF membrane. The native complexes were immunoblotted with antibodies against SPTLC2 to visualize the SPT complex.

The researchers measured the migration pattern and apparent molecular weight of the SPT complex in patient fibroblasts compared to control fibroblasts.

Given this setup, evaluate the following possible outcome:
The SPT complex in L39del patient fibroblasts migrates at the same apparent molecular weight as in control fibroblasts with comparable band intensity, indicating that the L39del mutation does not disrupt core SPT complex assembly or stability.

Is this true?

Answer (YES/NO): NO